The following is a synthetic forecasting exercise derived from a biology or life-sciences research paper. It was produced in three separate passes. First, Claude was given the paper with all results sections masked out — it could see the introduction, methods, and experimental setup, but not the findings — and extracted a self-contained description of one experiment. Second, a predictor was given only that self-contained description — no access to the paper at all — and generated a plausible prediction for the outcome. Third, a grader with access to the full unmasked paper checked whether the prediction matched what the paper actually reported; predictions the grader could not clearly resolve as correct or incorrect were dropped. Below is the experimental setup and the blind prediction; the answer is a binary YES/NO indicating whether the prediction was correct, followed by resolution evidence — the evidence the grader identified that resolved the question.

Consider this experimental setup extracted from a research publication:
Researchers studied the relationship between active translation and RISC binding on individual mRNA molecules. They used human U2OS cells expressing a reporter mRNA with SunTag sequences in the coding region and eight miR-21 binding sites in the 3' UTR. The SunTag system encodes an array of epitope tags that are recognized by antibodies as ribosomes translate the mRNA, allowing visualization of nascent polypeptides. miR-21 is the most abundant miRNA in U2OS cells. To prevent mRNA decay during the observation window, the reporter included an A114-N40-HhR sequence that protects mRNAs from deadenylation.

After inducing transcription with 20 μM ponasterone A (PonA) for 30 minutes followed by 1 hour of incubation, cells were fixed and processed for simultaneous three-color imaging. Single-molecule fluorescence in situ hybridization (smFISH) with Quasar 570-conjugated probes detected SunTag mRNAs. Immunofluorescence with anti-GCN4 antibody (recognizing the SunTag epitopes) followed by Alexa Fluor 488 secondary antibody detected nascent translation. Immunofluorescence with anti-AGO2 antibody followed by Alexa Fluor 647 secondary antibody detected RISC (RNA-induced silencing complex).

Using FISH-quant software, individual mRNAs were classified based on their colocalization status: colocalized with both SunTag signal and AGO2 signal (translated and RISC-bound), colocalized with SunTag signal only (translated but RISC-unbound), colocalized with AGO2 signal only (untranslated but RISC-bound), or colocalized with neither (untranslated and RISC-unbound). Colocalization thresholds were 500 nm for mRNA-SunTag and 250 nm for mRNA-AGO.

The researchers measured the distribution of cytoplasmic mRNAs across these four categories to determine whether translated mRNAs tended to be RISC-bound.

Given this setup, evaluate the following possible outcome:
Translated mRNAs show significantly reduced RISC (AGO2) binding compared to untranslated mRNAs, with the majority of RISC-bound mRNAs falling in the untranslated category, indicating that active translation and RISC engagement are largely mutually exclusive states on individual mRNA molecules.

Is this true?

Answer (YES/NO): NO